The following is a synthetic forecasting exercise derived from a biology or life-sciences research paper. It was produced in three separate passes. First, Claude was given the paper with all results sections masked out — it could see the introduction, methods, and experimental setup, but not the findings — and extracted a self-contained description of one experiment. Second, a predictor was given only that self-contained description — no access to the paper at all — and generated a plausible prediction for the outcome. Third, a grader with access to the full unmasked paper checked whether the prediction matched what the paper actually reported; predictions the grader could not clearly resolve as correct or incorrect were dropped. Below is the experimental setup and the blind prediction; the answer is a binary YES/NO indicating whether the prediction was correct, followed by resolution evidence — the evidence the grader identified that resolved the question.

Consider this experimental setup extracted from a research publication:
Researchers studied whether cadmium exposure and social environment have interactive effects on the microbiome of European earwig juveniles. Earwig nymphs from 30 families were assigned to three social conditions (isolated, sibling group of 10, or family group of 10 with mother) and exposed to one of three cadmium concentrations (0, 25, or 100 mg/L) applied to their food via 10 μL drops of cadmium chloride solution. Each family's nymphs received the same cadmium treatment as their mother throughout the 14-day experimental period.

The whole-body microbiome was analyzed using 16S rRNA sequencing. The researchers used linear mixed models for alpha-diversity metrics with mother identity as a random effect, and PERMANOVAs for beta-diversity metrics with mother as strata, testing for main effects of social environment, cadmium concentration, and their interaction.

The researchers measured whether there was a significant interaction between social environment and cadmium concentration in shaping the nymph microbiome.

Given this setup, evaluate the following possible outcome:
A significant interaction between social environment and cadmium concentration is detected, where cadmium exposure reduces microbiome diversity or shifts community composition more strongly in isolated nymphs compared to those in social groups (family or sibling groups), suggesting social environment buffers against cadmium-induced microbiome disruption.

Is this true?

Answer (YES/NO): NO